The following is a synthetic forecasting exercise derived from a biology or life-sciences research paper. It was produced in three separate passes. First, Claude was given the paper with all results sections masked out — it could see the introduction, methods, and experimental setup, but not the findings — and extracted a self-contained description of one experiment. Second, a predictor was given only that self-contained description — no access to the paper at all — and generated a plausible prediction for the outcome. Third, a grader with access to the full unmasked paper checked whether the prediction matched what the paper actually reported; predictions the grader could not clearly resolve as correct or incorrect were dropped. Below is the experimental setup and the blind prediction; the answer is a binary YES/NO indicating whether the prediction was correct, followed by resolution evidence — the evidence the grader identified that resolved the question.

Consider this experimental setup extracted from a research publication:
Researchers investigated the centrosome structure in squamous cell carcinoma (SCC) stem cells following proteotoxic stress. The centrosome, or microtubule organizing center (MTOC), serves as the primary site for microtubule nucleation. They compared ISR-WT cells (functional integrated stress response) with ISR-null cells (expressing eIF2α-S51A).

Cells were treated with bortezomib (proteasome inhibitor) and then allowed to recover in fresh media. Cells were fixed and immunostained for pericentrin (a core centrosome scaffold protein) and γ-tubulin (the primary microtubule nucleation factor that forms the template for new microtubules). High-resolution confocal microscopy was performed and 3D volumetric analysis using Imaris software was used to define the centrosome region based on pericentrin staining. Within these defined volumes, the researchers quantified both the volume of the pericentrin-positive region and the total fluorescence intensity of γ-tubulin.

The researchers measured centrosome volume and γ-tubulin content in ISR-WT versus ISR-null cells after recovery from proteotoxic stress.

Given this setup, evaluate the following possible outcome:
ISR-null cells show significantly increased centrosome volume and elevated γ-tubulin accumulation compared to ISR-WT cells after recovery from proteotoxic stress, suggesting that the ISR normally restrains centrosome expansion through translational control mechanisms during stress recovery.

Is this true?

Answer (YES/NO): NO